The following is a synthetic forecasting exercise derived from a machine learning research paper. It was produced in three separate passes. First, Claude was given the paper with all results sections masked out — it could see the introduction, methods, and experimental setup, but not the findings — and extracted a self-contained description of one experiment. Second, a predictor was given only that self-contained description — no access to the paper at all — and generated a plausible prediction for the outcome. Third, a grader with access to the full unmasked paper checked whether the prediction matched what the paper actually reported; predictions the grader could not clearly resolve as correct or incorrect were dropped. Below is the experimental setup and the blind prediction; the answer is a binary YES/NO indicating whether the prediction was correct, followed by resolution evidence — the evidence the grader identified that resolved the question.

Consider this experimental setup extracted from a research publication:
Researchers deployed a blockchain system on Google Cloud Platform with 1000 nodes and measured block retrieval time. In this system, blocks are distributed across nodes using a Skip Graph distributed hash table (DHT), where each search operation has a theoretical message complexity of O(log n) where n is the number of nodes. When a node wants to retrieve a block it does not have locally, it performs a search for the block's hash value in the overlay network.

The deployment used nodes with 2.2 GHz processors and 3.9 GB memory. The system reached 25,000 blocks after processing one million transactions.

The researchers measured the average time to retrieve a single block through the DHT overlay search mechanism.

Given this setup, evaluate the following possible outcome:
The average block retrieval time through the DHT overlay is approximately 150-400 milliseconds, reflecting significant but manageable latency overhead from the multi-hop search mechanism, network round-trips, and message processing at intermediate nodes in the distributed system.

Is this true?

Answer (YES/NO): YES